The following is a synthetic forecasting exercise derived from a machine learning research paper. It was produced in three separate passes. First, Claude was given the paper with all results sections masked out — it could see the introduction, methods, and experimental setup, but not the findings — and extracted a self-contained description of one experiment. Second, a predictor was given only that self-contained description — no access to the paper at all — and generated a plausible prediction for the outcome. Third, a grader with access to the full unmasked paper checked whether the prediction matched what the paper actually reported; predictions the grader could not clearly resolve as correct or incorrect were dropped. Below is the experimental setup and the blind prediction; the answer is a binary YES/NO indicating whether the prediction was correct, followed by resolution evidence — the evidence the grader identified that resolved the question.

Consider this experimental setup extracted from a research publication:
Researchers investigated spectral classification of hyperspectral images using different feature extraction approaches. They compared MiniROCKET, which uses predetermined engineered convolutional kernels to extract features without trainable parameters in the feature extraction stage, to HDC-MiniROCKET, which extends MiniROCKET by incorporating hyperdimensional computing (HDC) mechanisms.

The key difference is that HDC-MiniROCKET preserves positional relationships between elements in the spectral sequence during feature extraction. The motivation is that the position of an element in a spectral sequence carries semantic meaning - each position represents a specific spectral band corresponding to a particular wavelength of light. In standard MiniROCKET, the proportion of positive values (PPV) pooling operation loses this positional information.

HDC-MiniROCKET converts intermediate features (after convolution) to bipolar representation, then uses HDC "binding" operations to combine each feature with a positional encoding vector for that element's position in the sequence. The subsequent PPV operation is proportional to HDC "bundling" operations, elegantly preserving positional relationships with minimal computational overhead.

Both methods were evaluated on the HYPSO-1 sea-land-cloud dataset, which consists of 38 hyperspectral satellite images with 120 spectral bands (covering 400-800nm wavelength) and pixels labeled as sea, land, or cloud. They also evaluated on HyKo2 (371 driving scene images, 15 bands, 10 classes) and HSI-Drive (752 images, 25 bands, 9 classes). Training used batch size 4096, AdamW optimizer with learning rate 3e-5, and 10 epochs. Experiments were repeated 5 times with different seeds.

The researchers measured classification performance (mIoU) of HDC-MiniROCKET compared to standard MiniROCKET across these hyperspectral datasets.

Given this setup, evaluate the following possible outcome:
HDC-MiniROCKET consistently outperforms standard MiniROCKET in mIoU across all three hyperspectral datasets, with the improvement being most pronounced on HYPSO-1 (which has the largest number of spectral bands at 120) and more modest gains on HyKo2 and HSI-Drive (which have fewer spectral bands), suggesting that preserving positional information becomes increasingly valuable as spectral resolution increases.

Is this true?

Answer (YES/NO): NO